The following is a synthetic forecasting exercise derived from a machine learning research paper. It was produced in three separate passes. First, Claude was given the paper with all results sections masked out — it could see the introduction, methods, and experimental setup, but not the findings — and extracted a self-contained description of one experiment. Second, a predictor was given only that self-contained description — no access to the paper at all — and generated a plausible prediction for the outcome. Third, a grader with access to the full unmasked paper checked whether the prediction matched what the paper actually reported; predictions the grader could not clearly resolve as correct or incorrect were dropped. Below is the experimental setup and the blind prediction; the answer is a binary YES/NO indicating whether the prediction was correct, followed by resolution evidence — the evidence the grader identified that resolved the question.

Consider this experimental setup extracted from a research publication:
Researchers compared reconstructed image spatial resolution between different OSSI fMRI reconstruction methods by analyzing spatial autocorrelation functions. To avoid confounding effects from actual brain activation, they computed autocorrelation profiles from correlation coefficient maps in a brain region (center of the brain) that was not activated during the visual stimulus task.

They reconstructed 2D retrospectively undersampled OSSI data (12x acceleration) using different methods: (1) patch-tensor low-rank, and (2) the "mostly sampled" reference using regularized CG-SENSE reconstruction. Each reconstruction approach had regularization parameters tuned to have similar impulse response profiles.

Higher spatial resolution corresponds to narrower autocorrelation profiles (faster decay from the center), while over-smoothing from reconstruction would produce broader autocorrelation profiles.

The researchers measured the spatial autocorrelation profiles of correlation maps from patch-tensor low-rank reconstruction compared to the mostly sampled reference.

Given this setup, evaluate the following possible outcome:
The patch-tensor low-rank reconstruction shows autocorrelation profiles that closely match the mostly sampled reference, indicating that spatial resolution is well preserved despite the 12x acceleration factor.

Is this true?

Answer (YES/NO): YES